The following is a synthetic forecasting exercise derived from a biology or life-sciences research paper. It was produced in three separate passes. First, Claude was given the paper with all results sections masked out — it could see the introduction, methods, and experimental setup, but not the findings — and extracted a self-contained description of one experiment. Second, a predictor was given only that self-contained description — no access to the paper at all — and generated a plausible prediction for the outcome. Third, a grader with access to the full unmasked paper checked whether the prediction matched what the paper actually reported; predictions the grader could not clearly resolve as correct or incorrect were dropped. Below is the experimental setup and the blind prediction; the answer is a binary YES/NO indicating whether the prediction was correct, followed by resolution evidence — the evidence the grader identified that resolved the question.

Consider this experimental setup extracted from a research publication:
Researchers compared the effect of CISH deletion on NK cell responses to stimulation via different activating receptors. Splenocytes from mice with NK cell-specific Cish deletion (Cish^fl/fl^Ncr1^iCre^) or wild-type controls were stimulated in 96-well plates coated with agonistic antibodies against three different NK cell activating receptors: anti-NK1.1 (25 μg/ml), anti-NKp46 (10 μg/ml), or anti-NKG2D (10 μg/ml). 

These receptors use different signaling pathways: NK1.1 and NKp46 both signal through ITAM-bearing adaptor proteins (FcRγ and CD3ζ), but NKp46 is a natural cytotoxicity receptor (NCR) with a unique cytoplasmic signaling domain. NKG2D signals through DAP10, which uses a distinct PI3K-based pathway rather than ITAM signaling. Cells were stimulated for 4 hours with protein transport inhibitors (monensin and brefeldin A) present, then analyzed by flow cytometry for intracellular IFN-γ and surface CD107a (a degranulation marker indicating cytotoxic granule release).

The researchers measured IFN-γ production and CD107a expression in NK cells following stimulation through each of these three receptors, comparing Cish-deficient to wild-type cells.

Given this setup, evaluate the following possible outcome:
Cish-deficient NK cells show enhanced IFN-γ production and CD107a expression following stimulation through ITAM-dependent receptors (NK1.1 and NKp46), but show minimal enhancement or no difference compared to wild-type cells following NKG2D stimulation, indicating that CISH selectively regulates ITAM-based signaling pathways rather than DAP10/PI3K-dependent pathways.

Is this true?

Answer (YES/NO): NO